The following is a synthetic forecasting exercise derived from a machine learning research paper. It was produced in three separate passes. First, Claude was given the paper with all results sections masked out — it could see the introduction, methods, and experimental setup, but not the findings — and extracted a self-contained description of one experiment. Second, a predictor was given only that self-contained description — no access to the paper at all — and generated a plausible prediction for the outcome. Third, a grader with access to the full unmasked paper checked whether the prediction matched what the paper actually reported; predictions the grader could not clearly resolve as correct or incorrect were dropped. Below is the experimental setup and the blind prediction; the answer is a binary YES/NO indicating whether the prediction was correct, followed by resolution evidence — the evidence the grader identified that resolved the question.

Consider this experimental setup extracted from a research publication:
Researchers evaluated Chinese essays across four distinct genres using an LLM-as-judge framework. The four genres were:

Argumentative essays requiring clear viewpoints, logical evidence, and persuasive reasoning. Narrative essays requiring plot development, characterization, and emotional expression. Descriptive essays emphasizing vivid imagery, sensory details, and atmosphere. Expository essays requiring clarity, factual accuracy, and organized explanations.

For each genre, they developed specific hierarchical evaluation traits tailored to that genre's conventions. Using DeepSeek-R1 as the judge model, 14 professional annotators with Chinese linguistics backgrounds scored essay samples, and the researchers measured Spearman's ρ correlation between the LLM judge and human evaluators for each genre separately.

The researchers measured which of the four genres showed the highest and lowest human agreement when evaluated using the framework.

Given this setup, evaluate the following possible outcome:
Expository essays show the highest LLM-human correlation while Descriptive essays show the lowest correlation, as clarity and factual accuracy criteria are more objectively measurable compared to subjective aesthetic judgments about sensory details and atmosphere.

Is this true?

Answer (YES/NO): NO